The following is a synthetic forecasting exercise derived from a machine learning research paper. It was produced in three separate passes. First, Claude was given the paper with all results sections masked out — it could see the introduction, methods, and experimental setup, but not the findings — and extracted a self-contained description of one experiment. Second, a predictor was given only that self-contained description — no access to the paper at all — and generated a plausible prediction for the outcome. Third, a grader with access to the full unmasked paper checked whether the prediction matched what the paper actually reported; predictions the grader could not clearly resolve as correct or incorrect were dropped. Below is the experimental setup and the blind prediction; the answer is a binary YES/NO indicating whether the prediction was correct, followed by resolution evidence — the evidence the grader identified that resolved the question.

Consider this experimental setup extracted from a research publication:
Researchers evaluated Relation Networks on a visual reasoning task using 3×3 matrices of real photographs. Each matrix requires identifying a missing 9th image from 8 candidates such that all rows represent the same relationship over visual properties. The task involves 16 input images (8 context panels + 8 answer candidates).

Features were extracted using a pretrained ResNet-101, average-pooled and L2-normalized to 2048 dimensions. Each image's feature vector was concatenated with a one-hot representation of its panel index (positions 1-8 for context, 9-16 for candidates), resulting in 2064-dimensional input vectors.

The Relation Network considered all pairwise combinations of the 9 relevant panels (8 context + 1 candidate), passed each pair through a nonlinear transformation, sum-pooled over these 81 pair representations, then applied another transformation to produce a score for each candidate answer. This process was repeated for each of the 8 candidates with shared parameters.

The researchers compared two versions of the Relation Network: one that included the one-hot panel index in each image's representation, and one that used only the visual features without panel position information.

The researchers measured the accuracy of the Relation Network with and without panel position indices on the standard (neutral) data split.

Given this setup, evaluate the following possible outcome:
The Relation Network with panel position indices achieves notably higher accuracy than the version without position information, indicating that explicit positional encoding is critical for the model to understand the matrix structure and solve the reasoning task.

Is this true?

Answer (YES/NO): YES